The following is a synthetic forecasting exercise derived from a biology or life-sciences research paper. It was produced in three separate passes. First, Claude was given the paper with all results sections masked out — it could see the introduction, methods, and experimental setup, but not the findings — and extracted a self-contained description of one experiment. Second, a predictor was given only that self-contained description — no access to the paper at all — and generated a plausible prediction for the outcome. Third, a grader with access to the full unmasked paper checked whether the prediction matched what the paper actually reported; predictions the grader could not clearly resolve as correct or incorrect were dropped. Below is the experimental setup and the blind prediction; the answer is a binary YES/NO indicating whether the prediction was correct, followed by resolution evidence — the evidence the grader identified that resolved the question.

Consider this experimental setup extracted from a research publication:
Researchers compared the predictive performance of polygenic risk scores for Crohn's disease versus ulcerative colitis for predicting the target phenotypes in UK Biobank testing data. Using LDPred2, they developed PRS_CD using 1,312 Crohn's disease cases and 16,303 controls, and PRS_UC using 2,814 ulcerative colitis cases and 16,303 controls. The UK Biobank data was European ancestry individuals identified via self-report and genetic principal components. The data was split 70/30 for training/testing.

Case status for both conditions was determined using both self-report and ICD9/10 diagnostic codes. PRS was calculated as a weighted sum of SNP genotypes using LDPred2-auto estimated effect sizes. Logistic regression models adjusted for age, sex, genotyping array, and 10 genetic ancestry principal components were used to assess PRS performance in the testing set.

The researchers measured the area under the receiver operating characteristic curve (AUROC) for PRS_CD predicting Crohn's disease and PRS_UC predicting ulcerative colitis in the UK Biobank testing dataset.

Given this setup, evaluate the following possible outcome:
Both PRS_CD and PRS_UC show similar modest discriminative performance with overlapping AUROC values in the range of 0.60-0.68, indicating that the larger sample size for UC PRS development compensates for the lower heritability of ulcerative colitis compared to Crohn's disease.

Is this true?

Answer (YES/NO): NO